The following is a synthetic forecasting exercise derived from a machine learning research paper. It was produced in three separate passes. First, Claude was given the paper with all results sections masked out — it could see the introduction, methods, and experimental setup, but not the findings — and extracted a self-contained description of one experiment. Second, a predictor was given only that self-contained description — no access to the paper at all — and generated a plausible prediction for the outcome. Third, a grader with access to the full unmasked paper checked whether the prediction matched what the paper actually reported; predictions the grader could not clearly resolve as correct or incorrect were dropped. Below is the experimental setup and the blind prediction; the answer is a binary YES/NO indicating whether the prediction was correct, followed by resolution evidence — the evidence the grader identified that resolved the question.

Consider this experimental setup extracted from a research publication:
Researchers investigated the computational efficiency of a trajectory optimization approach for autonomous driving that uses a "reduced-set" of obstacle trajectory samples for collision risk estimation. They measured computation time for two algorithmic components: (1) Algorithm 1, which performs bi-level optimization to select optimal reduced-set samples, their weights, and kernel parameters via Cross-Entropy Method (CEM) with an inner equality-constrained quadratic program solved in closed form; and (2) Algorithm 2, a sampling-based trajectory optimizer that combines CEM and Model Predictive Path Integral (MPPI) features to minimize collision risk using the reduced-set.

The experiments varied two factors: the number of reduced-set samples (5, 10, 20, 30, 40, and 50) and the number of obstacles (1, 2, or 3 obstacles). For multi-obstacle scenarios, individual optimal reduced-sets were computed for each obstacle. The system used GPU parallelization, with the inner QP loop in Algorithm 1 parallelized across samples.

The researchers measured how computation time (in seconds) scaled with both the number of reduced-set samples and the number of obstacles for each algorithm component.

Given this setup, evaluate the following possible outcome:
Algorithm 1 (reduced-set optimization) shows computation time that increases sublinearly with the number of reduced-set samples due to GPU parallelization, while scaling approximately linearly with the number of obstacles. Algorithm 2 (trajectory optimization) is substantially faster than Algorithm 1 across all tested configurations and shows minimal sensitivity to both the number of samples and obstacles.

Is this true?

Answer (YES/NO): NO